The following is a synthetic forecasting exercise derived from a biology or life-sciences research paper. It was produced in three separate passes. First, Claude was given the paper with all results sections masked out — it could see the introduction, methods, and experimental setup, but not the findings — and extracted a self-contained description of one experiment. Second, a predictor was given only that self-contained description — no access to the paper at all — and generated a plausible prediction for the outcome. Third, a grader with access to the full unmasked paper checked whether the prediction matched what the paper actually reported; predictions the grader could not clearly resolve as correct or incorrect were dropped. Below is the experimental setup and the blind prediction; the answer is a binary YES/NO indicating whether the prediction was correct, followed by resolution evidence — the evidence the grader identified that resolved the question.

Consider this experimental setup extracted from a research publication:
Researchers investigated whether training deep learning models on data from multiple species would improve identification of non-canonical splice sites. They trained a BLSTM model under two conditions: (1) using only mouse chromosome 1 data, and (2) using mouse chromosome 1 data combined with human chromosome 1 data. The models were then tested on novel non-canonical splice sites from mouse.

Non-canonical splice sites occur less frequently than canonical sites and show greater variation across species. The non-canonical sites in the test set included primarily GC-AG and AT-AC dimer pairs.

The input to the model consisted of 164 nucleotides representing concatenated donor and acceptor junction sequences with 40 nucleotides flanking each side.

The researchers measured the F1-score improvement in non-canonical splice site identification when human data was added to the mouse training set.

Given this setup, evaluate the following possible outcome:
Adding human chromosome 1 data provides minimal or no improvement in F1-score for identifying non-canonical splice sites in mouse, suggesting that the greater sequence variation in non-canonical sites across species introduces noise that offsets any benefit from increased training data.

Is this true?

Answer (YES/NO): NO